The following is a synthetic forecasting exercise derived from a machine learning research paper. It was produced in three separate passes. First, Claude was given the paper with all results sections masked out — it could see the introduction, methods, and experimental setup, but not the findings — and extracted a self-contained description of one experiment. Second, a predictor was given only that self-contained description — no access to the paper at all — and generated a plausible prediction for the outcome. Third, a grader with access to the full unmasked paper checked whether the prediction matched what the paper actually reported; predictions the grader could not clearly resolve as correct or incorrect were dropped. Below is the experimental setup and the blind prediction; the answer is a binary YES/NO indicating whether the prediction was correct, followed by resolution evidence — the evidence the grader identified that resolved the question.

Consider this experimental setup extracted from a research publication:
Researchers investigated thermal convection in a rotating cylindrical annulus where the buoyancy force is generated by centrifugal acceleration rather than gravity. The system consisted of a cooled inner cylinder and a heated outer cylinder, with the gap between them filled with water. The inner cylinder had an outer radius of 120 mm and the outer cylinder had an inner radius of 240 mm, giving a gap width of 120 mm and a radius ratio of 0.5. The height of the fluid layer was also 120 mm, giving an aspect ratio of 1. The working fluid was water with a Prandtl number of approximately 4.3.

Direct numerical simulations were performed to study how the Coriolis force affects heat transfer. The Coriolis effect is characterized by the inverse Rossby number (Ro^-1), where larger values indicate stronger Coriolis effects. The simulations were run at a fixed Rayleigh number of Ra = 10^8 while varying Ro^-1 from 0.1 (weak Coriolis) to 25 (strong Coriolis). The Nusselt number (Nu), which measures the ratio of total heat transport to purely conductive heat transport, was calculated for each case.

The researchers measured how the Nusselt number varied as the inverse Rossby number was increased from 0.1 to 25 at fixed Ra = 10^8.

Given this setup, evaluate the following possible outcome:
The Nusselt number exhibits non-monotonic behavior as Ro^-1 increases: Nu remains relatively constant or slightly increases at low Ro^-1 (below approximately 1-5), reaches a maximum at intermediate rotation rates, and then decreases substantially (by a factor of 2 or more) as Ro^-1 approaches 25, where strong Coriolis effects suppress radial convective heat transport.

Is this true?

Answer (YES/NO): NO